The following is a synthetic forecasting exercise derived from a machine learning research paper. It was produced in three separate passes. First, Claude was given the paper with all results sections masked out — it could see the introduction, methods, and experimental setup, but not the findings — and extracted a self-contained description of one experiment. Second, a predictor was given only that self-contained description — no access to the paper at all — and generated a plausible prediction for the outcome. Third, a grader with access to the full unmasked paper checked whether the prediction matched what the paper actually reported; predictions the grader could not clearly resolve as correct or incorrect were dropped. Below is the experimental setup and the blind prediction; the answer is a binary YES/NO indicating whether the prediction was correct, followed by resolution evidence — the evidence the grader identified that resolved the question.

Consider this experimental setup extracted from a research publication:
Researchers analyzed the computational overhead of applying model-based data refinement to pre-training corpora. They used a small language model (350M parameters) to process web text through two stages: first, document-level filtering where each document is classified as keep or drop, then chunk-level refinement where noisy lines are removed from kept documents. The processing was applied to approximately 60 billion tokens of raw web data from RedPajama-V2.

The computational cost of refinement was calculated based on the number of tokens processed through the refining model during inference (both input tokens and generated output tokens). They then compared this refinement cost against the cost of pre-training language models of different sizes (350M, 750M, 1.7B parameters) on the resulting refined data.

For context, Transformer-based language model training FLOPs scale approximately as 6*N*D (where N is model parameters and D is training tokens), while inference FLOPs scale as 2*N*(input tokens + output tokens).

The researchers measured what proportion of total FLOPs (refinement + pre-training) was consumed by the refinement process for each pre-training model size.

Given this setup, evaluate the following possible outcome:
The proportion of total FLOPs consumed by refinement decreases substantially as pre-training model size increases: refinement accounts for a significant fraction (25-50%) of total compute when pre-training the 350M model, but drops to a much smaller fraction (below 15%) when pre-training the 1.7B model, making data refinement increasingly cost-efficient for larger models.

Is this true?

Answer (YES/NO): NO